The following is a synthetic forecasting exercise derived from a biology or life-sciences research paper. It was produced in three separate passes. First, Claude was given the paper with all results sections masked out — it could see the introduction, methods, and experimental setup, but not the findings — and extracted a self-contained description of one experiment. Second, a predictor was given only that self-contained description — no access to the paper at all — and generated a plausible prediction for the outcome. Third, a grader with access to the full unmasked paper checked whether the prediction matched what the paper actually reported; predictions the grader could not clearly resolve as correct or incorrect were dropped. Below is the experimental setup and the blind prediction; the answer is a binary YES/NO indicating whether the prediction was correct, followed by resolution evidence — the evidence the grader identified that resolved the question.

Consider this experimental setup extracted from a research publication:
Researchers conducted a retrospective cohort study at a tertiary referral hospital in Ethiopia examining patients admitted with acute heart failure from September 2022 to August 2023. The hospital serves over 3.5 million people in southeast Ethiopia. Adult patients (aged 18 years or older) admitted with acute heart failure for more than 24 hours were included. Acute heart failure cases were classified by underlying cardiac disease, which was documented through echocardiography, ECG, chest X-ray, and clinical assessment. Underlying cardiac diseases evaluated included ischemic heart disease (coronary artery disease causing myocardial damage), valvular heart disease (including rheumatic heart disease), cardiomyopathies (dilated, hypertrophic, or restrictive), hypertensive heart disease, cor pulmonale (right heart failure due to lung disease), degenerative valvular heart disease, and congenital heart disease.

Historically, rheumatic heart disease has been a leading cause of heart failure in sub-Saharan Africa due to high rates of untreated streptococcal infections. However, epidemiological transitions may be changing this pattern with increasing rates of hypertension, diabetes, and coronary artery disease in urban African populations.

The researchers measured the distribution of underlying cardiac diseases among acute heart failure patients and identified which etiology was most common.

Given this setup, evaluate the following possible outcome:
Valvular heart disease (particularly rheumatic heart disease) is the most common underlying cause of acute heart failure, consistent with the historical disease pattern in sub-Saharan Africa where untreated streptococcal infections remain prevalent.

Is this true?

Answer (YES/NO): NO